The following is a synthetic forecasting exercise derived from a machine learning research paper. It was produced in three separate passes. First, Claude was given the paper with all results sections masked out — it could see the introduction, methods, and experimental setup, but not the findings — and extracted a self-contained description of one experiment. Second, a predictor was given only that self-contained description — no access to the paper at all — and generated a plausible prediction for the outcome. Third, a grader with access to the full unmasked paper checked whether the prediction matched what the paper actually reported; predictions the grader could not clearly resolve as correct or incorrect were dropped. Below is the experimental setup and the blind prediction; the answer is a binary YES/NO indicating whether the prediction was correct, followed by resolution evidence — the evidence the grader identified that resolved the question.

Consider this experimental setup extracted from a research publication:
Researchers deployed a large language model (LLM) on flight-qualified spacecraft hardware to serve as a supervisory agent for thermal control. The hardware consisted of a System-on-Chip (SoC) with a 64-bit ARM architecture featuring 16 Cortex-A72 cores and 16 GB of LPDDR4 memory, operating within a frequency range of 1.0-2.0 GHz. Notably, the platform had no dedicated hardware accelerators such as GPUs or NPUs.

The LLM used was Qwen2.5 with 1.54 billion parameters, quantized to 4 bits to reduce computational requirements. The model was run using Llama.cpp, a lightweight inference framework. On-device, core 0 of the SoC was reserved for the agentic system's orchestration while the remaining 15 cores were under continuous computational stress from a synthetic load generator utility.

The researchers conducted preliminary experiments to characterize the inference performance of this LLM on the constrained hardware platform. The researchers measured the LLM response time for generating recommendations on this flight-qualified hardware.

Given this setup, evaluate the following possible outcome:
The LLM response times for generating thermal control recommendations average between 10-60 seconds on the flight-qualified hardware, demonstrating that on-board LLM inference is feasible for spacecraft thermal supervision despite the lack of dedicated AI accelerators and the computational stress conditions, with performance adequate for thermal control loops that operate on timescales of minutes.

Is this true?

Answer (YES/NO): NO